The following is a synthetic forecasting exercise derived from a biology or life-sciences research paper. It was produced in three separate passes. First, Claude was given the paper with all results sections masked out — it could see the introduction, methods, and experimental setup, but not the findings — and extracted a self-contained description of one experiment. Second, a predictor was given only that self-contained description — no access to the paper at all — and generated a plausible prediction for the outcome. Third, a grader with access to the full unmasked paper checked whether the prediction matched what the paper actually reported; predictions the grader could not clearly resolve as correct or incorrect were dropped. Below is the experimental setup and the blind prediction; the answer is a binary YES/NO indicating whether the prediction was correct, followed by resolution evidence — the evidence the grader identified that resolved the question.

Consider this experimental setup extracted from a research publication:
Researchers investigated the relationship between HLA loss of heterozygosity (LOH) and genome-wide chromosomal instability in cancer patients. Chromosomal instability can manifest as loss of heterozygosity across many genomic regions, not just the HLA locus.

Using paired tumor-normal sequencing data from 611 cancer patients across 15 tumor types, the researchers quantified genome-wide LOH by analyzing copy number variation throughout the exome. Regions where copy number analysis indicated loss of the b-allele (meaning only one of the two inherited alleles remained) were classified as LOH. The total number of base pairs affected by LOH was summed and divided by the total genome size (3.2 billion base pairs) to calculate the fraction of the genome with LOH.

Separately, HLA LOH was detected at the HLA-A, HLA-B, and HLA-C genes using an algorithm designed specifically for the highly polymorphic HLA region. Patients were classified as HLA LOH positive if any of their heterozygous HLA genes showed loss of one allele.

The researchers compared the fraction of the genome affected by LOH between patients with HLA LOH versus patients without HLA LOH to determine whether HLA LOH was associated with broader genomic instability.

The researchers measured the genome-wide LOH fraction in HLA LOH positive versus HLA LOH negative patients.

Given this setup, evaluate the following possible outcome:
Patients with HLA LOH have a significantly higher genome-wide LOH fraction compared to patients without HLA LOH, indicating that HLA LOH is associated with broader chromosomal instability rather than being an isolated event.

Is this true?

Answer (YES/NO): YES